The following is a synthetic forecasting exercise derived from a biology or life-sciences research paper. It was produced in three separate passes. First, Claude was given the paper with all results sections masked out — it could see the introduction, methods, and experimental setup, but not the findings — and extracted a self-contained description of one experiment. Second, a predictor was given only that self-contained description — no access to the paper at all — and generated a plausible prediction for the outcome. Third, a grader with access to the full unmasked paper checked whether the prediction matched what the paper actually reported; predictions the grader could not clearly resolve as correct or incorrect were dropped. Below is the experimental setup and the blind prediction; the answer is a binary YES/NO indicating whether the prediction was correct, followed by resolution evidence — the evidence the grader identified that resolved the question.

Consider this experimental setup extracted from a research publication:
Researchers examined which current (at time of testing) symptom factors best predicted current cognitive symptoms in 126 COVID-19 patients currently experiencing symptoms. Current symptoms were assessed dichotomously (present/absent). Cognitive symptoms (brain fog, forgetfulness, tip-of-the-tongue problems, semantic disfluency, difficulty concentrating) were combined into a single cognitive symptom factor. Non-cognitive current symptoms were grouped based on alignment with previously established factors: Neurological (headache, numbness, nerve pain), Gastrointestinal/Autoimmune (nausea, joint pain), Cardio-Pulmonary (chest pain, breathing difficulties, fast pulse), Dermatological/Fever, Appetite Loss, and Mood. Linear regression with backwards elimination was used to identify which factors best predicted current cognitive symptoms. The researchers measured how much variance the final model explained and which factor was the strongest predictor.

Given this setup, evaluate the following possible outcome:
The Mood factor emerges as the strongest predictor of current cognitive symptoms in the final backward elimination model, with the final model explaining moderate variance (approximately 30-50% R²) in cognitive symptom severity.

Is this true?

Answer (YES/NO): NO